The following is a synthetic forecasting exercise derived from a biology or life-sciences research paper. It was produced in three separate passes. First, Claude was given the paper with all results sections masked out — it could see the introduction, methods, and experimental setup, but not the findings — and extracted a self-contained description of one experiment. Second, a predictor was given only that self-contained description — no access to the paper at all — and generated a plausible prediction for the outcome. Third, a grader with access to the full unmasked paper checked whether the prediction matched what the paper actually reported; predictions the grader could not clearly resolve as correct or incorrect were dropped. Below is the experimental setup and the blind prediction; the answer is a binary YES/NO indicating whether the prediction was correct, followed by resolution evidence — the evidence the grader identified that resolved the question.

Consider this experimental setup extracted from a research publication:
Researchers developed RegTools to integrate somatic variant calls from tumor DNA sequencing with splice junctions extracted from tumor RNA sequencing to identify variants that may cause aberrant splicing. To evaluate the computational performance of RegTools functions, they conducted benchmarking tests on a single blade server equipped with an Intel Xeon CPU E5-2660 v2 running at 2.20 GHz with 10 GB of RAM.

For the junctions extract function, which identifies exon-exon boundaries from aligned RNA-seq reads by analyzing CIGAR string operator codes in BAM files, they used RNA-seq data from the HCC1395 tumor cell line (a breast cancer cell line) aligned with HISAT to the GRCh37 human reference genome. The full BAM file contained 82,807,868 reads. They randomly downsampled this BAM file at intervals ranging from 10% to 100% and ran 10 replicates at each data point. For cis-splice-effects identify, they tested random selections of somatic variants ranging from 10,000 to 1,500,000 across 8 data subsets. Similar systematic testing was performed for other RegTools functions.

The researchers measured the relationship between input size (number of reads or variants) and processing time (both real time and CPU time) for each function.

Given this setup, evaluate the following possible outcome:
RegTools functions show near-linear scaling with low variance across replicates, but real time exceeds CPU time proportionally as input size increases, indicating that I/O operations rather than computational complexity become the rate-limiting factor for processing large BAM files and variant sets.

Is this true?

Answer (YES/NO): NO